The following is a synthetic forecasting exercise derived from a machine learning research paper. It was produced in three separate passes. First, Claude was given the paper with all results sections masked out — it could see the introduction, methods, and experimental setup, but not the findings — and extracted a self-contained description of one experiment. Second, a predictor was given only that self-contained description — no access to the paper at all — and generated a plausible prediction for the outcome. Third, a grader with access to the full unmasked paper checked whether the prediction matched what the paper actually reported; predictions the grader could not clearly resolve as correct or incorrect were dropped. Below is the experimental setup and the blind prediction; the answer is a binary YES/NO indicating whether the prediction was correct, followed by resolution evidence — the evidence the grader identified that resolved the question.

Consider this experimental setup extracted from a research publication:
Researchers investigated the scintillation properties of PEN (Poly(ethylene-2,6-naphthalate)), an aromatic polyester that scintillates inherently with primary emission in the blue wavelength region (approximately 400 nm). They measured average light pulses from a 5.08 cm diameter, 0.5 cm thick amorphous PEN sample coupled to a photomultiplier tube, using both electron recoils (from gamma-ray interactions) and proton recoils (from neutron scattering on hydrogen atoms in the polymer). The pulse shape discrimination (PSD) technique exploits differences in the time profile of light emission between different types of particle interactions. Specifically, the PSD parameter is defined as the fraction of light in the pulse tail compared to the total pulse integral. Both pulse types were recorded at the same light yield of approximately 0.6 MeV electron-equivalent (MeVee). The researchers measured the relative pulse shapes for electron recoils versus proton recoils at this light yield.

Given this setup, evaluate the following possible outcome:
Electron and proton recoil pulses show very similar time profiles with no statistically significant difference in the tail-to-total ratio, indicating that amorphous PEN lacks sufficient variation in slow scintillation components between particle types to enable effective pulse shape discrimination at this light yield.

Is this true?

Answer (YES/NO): NO